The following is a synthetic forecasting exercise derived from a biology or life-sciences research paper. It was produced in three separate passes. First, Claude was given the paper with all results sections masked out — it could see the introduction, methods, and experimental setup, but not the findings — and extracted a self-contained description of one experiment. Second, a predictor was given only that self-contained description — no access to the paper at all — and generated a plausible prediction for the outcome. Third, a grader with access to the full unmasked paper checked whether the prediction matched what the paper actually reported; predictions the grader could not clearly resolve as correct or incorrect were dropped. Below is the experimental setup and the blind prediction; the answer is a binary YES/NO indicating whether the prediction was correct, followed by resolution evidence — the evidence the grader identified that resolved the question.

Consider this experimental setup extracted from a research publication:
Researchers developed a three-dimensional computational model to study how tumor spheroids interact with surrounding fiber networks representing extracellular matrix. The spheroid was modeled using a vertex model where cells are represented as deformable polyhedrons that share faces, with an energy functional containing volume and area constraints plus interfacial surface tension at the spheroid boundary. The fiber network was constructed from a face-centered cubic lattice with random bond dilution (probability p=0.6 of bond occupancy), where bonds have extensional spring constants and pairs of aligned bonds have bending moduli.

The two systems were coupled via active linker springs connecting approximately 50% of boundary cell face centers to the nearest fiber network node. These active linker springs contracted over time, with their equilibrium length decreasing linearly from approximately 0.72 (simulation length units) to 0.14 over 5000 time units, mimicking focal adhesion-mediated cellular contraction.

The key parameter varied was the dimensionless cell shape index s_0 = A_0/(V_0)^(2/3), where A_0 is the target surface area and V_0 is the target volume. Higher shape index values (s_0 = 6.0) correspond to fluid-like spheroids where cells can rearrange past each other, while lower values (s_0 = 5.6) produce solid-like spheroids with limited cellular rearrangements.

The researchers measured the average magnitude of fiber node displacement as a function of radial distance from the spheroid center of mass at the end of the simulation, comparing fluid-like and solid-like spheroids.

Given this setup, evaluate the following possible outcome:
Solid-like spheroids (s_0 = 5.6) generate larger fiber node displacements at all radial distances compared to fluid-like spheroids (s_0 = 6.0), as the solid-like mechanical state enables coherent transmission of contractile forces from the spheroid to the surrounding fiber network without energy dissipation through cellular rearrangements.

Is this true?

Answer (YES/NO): NO